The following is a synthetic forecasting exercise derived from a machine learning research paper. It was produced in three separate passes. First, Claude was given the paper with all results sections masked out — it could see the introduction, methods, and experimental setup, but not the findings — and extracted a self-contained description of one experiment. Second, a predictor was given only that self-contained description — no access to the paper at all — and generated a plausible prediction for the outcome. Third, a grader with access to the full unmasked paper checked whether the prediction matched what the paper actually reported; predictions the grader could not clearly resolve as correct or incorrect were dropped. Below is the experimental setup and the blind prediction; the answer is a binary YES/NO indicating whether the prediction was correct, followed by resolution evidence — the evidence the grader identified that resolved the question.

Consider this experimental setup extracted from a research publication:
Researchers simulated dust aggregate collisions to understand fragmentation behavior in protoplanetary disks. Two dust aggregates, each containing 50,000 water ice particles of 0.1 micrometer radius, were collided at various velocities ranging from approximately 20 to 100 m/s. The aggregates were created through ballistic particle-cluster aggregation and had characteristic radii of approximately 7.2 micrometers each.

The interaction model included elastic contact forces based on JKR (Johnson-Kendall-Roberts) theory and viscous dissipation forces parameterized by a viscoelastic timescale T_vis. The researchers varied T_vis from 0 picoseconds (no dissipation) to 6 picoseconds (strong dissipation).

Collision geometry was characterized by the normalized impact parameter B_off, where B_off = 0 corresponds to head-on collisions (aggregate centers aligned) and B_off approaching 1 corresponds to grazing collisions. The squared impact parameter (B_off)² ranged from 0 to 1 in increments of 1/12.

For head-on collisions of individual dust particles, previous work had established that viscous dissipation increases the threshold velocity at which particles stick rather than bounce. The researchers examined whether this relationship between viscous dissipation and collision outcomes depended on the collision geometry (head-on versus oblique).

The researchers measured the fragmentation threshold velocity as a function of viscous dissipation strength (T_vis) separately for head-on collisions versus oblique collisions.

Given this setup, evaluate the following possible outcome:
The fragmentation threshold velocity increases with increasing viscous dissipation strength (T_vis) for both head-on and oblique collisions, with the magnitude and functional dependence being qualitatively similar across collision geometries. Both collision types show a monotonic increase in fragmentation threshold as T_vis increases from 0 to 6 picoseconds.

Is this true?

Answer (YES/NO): NO